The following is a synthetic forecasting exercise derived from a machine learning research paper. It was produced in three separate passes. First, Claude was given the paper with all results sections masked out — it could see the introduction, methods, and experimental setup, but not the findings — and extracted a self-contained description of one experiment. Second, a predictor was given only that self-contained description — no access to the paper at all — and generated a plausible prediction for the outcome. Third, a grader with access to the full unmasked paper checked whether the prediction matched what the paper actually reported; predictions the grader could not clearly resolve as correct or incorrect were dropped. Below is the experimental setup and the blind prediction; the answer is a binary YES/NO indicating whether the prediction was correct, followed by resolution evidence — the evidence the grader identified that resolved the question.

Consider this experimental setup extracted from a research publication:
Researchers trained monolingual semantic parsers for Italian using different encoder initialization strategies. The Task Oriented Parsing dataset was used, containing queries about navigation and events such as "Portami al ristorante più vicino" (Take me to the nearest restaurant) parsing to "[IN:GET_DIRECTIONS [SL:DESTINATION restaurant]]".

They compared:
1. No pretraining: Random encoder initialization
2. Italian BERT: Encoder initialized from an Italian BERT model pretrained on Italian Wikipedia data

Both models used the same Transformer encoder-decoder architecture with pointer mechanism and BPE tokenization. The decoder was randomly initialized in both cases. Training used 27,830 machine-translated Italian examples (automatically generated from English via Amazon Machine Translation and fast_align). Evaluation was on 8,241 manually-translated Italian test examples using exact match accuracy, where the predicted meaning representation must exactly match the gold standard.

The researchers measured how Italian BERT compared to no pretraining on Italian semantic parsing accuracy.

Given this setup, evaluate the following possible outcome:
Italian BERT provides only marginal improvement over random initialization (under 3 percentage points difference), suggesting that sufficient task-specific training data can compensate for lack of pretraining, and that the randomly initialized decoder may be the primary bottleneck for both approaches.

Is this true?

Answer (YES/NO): NO